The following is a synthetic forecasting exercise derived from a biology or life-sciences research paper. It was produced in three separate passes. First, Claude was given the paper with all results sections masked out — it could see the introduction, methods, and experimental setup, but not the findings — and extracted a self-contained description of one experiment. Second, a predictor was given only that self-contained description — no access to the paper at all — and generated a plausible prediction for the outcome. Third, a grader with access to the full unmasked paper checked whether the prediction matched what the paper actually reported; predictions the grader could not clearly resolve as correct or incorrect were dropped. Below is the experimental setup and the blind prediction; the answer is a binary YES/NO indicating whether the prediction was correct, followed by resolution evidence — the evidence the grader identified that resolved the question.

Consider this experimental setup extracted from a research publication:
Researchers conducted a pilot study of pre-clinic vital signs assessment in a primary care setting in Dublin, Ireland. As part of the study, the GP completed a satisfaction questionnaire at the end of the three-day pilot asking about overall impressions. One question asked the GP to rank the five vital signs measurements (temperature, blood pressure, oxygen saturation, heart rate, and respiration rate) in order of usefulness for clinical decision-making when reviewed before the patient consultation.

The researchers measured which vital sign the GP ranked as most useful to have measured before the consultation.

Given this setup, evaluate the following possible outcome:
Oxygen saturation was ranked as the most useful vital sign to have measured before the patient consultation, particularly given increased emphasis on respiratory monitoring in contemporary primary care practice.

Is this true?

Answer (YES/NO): NO